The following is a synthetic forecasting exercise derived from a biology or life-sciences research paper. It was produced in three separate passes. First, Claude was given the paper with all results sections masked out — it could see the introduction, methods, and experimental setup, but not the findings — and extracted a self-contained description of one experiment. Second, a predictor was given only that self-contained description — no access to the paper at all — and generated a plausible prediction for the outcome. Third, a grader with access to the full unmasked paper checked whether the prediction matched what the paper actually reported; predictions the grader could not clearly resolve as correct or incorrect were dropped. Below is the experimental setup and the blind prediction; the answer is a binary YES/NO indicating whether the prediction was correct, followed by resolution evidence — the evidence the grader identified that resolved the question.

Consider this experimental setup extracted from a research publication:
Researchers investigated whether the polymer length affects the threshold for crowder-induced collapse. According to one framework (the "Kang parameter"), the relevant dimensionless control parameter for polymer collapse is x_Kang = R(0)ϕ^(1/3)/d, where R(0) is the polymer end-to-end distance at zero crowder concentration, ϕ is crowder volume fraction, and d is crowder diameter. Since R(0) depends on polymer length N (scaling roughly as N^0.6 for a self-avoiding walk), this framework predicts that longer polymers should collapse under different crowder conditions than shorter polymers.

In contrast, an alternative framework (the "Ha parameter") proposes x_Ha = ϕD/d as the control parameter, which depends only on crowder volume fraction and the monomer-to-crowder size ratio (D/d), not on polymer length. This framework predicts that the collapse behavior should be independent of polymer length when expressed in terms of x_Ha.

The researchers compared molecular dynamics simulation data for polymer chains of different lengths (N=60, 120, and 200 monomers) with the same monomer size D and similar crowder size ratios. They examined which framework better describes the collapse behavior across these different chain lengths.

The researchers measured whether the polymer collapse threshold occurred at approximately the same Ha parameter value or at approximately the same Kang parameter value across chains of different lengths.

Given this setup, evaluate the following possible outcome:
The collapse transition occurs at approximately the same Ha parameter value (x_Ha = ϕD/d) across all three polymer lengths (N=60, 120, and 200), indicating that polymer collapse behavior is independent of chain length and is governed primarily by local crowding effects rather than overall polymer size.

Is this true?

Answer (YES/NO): YES